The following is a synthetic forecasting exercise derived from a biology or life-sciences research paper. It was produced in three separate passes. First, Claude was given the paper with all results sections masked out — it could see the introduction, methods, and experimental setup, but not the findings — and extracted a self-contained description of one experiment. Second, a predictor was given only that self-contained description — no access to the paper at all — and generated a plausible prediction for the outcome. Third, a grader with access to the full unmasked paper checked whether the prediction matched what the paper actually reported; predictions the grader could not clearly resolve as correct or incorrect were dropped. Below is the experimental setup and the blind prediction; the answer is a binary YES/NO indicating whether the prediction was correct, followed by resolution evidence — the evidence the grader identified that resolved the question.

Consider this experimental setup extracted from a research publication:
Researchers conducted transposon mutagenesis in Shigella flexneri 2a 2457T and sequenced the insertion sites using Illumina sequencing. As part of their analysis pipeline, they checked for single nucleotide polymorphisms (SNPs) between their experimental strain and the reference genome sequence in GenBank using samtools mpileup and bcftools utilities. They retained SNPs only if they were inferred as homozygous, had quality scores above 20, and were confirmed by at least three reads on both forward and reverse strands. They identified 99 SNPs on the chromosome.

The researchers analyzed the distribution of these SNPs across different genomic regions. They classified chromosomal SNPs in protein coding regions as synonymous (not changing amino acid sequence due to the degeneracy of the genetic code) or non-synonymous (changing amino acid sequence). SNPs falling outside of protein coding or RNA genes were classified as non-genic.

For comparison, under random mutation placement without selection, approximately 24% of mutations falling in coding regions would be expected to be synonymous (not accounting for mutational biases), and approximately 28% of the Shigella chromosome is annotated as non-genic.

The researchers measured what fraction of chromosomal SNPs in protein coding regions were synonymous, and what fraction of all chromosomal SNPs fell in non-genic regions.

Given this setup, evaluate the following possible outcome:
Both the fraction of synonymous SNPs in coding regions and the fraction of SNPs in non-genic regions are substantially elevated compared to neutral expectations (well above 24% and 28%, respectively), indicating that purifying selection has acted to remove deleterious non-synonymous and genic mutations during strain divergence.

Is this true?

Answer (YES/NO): NO